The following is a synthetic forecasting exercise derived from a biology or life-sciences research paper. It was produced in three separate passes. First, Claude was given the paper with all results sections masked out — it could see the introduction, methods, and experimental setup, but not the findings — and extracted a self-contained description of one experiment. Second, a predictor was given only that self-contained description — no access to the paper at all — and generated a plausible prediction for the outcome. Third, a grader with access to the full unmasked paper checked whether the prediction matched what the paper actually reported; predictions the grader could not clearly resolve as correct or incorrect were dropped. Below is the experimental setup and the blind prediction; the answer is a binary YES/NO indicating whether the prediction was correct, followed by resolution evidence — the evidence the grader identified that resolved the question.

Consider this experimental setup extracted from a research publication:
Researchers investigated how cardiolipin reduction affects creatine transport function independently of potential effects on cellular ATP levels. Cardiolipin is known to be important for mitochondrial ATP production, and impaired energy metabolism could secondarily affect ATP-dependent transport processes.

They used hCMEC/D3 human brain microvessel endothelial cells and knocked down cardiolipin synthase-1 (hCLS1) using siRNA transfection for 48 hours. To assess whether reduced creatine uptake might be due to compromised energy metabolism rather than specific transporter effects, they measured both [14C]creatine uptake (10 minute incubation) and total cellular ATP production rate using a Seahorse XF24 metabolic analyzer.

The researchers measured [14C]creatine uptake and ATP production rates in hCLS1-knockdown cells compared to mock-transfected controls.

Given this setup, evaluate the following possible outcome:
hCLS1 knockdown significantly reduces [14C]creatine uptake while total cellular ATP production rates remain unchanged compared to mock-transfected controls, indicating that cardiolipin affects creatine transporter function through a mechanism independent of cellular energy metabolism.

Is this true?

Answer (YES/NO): YES